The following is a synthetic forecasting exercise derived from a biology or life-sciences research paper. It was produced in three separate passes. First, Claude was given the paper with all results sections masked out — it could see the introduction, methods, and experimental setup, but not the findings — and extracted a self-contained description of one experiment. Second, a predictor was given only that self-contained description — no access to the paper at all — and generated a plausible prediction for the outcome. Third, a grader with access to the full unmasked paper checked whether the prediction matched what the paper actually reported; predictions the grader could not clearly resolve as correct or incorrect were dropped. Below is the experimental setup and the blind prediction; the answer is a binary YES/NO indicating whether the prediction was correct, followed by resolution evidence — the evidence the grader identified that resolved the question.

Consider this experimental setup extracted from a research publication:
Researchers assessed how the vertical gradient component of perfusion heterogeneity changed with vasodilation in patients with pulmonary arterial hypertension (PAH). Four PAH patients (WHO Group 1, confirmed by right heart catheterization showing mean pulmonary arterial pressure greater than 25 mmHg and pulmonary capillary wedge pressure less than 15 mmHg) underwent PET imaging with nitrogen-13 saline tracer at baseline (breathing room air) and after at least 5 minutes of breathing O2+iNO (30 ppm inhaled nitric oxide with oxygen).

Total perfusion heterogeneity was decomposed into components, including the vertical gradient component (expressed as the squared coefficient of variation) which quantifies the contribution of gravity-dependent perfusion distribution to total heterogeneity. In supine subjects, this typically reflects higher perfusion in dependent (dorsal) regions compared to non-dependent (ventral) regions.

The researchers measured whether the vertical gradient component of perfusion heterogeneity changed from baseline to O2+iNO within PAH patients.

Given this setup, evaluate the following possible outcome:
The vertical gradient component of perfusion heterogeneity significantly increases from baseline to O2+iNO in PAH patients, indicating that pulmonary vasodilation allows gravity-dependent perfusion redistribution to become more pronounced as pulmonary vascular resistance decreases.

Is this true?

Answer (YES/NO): NO